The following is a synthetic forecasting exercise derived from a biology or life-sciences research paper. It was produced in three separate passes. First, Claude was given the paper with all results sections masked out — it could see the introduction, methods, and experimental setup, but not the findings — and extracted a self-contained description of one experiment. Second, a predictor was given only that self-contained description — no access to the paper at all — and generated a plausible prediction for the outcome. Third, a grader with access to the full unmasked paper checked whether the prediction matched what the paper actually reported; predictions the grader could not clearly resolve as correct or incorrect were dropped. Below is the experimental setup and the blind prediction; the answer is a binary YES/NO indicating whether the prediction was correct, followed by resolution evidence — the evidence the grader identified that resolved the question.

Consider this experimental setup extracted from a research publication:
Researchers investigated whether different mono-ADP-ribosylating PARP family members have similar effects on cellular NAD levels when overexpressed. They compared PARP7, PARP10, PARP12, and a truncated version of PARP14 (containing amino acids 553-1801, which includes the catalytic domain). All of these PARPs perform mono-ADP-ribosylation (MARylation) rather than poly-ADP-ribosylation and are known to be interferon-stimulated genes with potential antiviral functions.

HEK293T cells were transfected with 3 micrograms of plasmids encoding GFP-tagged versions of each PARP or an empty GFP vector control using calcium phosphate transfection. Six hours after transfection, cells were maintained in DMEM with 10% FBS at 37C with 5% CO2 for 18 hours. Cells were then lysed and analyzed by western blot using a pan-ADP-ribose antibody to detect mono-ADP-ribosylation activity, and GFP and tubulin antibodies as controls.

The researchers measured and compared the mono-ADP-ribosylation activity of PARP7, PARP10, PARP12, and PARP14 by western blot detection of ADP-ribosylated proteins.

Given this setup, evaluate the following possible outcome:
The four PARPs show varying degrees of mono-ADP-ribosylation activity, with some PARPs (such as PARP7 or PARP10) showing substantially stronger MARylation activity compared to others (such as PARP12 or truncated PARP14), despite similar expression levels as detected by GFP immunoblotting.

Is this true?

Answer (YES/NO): NO